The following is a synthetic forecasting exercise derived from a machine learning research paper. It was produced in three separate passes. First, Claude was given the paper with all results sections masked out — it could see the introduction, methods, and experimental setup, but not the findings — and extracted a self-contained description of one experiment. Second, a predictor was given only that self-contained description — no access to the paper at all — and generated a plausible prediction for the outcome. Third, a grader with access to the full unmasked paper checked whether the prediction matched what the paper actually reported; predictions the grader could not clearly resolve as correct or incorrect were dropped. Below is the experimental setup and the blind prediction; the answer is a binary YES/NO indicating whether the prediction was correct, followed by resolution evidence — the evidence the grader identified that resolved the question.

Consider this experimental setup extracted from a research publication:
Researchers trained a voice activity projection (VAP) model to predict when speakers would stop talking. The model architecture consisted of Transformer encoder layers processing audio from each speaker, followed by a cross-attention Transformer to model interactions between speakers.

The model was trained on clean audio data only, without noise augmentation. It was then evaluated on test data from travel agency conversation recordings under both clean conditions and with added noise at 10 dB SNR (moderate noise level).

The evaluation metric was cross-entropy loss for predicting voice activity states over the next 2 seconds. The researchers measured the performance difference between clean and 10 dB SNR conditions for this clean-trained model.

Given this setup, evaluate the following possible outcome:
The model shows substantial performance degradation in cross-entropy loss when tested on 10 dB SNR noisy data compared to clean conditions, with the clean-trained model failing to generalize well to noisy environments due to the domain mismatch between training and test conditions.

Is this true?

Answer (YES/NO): YES